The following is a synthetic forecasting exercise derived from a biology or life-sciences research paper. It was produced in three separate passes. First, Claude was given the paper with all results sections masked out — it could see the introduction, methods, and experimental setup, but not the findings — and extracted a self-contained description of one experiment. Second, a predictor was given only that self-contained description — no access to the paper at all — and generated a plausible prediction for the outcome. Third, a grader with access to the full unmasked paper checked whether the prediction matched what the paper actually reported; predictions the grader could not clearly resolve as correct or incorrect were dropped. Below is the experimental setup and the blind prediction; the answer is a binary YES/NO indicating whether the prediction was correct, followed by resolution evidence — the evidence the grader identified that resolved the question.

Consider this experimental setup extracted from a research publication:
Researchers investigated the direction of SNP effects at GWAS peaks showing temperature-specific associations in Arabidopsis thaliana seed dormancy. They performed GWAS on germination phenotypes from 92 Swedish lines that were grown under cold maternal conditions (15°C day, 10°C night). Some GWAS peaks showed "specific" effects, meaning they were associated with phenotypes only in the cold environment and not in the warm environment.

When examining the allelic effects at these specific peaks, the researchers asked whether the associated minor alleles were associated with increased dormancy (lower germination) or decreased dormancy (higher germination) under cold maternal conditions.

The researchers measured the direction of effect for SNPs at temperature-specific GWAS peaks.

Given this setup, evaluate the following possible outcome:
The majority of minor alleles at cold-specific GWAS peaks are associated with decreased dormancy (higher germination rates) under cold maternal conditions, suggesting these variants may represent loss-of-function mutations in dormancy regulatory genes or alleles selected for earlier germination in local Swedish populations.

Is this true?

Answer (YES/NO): YES